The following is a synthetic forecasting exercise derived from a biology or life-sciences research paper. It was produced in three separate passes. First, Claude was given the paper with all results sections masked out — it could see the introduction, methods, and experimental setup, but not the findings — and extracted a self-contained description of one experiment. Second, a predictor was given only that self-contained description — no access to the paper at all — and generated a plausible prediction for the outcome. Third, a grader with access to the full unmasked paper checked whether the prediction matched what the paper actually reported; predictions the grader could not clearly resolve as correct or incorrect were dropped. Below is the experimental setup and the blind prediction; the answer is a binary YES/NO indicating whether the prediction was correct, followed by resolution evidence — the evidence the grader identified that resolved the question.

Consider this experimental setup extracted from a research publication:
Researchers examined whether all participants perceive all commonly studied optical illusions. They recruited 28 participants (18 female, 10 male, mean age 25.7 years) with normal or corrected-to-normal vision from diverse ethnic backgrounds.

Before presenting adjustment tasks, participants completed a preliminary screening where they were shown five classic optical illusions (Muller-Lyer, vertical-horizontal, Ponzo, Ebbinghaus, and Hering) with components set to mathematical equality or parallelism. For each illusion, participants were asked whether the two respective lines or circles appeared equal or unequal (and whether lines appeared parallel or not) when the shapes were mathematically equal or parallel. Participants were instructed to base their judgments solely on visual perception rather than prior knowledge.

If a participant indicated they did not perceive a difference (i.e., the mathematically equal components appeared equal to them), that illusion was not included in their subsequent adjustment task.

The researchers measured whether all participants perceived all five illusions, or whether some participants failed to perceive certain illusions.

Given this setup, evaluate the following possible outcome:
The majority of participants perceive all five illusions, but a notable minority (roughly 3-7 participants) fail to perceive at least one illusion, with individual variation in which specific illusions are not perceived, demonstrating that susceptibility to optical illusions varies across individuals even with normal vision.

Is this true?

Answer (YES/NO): YES